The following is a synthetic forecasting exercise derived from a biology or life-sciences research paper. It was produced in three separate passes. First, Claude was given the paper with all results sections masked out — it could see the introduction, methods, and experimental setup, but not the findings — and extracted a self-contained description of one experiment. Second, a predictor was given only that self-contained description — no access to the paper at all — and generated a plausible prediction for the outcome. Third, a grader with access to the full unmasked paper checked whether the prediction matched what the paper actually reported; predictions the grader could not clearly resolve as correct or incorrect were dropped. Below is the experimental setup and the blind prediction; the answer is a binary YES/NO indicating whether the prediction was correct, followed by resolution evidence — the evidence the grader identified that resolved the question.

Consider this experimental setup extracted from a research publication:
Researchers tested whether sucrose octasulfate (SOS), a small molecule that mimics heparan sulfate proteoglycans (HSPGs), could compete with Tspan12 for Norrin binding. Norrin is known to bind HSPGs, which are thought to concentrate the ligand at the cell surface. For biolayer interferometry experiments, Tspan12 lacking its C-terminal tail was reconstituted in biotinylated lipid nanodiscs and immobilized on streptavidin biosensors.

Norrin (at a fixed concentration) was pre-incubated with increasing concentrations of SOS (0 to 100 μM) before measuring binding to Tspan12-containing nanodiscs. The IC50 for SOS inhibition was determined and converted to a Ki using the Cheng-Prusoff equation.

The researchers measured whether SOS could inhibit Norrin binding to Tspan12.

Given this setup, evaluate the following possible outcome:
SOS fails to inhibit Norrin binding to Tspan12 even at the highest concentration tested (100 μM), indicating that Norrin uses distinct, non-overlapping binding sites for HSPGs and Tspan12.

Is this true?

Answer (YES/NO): NO